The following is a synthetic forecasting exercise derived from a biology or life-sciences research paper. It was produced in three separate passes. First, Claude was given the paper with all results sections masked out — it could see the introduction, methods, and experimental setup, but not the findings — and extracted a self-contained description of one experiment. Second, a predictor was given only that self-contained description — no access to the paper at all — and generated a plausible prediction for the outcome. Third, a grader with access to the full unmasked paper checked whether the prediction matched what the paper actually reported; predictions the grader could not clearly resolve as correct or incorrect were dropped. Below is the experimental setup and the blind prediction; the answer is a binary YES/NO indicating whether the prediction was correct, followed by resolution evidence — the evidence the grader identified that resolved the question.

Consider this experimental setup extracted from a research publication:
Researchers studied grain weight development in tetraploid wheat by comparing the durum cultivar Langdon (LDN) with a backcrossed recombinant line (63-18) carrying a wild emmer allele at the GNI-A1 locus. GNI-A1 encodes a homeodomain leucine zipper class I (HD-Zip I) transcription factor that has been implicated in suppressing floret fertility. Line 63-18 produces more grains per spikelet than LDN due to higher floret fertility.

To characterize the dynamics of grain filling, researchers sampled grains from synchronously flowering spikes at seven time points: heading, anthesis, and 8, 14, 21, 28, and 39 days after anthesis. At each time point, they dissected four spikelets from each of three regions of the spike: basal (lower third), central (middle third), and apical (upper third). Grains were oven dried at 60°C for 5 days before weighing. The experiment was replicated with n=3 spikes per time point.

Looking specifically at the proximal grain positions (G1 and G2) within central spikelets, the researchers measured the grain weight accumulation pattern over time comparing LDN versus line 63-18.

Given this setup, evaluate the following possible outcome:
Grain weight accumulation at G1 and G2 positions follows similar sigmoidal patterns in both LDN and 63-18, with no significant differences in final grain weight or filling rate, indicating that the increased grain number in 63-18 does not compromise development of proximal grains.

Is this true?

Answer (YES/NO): NO